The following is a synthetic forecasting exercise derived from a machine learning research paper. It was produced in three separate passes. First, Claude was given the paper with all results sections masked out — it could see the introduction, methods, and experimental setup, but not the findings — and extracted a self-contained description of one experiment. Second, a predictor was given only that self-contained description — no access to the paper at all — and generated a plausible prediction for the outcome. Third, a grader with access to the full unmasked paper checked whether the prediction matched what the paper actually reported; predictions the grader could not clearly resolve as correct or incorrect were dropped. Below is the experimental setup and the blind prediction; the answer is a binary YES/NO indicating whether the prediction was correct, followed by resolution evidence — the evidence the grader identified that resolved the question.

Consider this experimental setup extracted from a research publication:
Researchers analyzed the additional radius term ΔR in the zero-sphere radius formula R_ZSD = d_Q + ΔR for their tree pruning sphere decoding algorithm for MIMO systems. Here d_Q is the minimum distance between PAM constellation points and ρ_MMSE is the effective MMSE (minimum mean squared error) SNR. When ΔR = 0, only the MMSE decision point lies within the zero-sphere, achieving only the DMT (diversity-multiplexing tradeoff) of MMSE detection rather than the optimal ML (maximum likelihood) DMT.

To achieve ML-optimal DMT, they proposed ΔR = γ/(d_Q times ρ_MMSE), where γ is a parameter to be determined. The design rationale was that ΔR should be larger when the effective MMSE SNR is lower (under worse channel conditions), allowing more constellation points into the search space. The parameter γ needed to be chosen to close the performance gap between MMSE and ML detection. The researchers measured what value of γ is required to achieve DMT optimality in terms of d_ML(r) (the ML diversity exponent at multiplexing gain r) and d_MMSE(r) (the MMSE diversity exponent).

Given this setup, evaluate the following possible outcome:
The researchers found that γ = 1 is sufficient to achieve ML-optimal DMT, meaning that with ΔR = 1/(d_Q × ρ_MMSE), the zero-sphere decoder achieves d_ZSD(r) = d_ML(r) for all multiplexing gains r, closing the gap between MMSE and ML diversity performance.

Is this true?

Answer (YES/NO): NO